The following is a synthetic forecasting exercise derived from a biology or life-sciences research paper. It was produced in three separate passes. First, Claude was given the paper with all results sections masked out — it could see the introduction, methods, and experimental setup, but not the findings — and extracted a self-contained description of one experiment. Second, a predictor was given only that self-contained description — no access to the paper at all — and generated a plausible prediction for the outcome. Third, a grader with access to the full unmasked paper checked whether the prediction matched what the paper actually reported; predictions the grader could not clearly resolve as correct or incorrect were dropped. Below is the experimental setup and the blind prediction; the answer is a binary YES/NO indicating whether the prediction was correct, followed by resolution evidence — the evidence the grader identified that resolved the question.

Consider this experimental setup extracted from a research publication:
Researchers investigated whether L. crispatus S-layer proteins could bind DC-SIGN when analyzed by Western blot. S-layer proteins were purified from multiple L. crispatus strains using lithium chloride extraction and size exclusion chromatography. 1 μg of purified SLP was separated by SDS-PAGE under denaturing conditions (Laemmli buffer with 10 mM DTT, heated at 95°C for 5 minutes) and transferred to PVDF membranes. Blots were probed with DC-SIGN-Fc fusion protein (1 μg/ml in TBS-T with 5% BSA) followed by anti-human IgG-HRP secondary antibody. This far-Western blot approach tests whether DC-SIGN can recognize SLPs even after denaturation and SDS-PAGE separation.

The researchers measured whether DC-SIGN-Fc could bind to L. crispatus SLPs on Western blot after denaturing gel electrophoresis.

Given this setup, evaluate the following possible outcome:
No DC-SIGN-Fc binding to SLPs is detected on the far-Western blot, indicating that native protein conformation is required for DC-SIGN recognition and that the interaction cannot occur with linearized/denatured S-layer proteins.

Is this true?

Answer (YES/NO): NO